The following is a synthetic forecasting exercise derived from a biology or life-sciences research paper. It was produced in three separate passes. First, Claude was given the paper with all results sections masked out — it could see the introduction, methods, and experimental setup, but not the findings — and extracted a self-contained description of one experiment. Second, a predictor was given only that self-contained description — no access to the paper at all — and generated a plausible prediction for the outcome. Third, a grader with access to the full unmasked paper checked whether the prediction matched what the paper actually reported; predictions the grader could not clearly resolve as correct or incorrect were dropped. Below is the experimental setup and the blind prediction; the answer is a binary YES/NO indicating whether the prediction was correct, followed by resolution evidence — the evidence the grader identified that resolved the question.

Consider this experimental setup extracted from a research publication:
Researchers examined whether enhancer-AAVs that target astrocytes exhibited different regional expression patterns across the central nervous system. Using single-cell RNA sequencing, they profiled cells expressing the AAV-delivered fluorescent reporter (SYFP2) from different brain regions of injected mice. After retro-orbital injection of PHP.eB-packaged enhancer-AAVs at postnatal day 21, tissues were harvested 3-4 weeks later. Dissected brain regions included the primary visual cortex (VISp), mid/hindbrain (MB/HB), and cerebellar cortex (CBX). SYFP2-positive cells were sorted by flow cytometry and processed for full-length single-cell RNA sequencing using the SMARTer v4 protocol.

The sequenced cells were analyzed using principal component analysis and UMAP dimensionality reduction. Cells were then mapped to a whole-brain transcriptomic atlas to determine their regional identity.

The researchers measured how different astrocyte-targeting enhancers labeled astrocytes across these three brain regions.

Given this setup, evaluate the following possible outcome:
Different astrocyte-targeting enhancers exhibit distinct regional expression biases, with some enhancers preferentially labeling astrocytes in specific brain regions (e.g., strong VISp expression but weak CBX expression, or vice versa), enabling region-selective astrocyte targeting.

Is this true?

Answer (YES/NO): YES